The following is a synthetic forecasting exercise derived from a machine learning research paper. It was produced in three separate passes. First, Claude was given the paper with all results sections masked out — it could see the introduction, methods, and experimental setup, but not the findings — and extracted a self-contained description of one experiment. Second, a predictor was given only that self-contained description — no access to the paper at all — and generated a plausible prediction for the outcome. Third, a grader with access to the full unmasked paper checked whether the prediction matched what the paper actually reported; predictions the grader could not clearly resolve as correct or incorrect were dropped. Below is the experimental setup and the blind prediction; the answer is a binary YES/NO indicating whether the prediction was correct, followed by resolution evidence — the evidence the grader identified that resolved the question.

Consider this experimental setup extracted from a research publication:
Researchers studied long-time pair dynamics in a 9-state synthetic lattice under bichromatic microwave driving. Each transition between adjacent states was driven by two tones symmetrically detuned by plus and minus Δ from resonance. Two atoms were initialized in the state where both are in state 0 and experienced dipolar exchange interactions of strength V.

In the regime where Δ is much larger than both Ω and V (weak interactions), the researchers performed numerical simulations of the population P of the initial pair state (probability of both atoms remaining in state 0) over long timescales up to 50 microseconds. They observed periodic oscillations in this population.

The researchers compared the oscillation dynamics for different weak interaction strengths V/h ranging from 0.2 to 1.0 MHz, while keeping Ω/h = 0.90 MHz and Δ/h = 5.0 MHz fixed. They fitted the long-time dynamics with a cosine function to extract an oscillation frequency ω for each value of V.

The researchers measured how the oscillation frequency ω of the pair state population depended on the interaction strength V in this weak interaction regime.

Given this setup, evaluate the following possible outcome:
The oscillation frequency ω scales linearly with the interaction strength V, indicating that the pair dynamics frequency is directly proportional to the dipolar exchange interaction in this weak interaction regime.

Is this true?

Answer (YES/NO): YES